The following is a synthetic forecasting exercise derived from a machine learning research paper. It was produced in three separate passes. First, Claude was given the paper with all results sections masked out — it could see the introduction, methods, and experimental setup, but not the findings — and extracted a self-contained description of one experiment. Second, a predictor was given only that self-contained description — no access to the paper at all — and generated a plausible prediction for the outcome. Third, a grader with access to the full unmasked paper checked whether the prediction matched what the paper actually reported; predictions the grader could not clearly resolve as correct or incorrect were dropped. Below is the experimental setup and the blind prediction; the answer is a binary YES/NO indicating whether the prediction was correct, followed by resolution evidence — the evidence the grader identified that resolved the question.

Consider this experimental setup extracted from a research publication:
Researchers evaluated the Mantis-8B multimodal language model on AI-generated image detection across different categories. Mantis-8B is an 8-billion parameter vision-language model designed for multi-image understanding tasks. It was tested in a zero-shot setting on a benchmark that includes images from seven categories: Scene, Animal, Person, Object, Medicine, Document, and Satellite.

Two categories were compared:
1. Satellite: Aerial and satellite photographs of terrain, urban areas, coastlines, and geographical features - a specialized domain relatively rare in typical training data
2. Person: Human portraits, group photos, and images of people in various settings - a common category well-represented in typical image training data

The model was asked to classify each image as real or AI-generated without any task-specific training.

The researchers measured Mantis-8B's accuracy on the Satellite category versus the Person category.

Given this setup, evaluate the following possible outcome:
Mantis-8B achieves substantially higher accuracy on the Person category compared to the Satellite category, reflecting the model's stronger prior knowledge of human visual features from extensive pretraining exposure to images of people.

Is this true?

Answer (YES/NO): NO